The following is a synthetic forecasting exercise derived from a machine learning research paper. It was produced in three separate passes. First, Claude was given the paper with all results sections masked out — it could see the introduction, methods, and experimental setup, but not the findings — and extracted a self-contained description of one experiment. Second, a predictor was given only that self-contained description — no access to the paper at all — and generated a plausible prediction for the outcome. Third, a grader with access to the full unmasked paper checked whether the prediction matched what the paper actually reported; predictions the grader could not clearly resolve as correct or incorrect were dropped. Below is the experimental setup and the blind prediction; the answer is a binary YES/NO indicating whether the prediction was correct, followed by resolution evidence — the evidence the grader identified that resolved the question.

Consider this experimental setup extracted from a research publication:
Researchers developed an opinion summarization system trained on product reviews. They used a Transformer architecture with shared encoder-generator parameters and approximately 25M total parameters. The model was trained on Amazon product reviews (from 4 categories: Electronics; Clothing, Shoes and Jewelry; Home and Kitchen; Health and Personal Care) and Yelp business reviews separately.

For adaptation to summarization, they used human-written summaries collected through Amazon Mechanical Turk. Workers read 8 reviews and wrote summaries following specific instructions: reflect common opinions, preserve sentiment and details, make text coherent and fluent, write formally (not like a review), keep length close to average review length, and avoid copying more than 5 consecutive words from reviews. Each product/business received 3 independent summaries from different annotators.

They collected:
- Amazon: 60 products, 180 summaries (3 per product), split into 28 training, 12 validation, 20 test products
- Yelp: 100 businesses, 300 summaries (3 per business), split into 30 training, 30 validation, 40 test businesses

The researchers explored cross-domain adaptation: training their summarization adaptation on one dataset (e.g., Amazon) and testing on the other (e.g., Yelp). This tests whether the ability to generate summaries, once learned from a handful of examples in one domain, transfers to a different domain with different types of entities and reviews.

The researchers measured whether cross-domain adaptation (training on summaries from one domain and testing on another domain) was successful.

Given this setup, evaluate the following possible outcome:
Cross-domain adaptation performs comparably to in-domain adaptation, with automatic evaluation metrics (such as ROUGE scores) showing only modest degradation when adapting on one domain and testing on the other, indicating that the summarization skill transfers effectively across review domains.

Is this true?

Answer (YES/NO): YES